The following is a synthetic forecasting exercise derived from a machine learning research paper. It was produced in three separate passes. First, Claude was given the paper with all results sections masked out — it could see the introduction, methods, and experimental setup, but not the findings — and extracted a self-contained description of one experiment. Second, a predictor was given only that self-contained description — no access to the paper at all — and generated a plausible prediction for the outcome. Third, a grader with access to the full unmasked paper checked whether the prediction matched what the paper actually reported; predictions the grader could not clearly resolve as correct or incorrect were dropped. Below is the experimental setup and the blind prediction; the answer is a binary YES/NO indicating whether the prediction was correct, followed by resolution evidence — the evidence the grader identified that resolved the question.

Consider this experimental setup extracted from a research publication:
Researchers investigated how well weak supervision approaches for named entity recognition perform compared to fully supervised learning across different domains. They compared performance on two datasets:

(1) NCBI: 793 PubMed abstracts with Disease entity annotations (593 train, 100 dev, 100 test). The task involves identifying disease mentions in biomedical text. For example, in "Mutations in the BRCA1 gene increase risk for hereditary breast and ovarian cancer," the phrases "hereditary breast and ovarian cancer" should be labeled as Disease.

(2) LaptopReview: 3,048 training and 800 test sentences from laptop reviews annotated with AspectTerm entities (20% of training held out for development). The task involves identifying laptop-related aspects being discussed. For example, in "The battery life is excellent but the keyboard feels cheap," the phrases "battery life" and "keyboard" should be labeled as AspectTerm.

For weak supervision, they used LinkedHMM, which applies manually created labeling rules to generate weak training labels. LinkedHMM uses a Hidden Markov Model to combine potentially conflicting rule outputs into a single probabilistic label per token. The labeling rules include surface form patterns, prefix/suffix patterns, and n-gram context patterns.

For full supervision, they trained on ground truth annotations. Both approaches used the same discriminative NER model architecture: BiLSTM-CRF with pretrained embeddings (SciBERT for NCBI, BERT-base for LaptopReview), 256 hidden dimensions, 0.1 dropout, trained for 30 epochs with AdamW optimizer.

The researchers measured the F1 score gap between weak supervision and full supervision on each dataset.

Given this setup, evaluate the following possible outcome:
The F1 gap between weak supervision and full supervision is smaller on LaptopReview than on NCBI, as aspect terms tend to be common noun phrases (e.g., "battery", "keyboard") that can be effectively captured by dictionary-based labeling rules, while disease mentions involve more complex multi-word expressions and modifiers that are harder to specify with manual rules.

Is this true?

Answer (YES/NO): NO